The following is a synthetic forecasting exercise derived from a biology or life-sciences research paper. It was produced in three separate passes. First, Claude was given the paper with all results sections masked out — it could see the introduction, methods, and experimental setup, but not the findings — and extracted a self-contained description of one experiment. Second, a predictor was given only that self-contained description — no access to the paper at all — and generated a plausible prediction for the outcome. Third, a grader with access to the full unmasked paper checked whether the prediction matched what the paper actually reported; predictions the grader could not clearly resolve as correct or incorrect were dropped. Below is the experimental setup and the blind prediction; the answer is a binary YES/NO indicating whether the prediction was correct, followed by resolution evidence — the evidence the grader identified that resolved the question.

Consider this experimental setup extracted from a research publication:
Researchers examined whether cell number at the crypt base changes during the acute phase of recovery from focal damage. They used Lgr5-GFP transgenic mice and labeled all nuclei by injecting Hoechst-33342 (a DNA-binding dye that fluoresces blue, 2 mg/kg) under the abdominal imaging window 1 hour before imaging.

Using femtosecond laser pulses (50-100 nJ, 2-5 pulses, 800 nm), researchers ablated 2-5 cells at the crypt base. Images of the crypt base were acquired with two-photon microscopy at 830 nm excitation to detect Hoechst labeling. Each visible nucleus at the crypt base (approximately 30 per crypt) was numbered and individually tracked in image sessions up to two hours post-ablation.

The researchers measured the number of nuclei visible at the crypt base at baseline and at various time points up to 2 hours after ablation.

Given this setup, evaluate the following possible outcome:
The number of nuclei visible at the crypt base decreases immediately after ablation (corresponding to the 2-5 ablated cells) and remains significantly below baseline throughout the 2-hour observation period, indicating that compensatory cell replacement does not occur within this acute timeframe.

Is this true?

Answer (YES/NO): YES